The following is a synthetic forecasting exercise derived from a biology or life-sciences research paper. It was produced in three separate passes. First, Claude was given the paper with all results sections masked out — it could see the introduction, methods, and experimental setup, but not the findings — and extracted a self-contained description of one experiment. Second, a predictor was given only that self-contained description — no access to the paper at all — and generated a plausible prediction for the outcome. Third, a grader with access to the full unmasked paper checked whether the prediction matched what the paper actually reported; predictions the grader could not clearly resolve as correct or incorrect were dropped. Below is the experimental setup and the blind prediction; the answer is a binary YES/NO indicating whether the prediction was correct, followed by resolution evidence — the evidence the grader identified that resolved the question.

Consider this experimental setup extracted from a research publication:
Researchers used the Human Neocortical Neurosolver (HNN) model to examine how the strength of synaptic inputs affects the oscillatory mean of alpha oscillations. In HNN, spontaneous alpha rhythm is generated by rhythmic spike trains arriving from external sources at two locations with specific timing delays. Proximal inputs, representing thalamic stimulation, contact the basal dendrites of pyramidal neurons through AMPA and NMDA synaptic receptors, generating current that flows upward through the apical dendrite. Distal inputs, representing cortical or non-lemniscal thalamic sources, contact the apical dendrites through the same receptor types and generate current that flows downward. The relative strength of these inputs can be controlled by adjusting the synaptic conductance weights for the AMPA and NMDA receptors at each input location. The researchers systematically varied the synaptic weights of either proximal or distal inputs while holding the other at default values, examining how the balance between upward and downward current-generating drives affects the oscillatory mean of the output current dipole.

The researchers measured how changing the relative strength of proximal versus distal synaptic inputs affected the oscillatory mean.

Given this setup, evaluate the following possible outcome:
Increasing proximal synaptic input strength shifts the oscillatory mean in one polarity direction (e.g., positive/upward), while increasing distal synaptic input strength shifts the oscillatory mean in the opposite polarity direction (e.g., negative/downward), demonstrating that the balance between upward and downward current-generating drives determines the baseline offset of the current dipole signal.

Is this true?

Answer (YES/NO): YES